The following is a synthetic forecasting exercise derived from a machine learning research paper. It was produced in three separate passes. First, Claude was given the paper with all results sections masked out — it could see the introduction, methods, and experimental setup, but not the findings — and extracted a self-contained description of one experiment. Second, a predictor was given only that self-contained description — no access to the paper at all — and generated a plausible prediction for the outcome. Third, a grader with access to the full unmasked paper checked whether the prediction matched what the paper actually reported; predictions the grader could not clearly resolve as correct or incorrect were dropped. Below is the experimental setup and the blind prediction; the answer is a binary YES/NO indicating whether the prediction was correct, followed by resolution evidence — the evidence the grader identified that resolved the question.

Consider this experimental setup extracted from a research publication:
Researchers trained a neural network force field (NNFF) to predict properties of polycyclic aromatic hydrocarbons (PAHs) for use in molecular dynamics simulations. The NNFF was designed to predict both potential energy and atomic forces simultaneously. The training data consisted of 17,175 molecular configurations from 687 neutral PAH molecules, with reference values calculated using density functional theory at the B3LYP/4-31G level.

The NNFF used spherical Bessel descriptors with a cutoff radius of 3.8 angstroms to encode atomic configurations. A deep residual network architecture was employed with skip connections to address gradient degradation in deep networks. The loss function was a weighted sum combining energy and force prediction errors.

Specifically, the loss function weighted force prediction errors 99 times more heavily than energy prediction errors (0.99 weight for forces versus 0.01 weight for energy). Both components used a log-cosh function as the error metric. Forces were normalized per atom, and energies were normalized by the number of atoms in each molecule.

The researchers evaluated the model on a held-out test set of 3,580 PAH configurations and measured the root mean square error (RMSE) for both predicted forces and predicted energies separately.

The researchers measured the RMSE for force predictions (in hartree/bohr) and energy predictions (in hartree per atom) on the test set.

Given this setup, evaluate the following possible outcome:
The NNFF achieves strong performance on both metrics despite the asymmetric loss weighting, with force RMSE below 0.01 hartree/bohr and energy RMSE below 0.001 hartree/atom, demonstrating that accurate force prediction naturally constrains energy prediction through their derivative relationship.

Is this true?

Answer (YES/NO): NO